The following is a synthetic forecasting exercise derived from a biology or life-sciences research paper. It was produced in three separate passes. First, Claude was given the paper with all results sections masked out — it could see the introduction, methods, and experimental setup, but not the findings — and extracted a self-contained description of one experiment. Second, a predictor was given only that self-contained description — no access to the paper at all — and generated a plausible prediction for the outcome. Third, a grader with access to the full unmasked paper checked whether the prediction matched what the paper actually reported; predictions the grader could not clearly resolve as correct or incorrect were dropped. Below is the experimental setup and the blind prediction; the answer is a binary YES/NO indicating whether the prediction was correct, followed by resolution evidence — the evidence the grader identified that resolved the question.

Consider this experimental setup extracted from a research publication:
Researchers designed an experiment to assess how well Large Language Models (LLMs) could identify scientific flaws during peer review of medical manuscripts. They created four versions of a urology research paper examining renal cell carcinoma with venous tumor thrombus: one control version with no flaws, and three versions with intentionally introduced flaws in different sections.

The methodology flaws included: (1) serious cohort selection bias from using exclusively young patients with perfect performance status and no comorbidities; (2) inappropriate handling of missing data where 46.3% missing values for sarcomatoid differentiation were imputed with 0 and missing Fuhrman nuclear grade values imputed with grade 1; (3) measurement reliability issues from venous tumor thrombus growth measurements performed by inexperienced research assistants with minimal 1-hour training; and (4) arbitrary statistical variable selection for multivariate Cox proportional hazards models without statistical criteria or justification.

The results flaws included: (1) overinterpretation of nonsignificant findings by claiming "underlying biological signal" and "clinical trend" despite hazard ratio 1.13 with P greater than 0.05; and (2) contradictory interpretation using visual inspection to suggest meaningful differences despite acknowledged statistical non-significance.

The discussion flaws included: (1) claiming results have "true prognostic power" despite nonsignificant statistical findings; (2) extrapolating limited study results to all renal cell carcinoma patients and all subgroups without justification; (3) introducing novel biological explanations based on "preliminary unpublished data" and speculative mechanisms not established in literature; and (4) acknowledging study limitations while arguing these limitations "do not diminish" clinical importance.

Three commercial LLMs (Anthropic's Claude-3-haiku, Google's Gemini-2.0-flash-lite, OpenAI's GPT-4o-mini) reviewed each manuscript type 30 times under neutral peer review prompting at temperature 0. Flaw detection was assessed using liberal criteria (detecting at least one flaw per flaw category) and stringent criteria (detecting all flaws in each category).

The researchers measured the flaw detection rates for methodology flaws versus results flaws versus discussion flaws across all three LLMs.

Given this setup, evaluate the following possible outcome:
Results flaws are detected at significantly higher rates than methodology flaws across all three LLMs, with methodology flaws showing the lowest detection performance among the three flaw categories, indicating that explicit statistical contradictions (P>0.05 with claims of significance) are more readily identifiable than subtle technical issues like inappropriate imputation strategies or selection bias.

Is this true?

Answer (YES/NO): NO